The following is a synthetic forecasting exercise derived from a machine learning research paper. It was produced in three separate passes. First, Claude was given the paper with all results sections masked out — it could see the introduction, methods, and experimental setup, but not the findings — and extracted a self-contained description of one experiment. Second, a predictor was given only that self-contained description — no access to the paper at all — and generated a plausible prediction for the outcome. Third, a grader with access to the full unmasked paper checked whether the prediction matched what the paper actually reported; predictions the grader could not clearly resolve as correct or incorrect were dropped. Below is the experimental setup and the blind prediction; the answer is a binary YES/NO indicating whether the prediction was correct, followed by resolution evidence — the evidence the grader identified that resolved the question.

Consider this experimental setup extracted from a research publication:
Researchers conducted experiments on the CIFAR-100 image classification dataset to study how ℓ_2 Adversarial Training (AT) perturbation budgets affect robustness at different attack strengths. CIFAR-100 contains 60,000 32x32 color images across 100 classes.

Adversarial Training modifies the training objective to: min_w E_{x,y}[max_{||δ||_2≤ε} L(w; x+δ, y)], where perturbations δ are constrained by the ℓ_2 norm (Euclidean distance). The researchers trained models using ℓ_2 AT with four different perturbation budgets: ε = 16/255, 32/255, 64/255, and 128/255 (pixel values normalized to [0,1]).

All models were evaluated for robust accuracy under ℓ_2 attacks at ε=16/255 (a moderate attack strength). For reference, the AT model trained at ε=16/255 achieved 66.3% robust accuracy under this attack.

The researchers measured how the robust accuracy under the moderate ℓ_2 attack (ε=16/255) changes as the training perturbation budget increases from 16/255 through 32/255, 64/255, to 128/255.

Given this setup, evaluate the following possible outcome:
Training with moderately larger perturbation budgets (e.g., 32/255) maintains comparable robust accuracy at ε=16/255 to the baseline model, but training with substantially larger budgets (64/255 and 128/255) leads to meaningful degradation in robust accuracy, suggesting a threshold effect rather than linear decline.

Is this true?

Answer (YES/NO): NO